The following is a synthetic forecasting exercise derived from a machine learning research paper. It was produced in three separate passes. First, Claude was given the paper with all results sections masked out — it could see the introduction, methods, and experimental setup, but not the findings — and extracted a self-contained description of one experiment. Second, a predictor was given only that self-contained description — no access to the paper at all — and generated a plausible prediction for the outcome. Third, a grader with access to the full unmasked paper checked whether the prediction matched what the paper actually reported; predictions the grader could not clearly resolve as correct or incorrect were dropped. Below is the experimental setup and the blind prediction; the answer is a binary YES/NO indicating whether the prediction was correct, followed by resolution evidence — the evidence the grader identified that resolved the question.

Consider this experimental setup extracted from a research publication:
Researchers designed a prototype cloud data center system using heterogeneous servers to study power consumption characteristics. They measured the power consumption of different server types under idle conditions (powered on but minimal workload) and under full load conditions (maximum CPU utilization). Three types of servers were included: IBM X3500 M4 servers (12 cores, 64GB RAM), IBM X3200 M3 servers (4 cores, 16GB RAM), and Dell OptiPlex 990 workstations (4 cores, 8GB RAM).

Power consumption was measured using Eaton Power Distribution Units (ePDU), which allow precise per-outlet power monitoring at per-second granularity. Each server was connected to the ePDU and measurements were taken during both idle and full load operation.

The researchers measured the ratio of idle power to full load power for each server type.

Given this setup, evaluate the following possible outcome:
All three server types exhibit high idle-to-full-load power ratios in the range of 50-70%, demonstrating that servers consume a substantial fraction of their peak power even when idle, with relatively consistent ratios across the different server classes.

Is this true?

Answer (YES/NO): NO